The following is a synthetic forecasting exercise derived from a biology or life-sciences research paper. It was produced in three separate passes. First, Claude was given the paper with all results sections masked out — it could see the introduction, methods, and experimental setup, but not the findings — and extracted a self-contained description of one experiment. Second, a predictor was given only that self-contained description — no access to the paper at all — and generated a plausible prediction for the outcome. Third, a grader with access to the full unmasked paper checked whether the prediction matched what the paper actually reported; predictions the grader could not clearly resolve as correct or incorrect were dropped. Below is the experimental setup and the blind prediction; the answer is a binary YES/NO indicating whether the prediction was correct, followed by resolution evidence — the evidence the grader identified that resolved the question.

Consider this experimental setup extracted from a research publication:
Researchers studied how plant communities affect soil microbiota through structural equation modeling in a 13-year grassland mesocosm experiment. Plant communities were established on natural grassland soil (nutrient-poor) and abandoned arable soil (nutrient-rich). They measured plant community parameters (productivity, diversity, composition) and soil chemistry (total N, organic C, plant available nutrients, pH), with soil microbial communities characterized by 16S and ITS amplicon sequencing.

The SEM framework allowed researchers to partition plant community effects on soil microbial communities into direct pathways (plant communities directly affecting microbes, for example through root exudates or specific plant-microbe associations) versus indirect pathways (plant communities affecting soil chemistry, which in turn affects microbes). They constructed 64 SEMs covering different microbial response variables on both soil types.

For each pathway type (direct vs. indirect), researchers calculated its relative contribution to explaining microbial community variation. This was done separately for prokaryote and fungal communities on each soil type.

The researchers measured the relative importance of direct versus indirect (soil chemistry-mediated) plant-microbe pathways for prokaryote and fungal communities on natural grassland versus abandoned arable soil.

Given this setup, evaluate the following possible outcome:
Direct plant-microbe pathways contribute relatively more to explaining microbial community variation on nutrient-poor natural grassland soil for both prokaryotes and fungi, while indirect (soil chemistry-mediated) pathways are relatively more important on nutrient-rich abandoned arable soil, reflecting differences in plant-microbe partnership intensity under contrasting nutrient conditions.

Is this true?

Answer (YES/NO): NO